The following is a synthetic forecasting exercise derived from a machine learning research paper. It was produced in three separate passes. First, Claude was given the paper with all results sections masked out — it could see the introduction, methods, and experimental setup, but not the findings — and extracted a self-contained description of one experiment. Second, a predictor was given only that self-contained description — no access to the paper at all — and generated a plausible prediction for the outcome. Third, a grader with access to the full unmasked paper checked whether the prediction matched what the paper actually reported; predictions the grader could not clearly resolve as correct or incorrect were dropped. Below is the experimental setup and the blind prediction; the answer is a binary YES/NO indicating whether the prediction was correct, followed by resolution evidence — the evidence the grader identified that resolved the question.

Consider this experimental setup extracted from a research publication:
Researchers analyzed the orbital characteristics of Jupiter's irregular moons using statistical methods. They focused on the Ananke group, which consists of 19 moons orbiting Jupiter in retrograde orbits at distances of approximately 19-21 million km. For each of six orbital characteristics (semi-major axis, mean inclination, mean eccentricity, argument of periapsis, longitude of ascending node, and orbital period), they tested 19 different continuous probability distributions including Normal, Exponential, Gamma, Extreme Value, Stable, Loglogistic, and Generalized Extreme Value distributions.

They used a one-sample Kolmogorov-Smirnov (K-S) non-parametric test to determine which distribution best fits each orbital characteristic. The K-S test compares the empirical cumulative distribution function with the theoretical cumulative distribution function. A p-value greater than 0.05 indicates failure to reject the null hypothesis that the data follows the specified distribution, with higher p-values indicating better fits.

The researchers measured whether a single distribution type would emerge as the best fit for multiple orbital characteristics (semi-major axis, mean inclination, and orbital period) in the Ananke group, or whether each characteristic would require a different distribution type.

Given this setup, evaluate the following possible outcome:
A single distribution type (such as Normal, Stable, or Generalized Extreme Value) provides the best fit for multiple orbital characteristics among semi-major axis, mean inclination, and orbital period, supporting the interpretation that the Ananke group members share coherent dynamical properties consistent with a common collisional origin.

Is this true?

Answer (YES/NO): YES